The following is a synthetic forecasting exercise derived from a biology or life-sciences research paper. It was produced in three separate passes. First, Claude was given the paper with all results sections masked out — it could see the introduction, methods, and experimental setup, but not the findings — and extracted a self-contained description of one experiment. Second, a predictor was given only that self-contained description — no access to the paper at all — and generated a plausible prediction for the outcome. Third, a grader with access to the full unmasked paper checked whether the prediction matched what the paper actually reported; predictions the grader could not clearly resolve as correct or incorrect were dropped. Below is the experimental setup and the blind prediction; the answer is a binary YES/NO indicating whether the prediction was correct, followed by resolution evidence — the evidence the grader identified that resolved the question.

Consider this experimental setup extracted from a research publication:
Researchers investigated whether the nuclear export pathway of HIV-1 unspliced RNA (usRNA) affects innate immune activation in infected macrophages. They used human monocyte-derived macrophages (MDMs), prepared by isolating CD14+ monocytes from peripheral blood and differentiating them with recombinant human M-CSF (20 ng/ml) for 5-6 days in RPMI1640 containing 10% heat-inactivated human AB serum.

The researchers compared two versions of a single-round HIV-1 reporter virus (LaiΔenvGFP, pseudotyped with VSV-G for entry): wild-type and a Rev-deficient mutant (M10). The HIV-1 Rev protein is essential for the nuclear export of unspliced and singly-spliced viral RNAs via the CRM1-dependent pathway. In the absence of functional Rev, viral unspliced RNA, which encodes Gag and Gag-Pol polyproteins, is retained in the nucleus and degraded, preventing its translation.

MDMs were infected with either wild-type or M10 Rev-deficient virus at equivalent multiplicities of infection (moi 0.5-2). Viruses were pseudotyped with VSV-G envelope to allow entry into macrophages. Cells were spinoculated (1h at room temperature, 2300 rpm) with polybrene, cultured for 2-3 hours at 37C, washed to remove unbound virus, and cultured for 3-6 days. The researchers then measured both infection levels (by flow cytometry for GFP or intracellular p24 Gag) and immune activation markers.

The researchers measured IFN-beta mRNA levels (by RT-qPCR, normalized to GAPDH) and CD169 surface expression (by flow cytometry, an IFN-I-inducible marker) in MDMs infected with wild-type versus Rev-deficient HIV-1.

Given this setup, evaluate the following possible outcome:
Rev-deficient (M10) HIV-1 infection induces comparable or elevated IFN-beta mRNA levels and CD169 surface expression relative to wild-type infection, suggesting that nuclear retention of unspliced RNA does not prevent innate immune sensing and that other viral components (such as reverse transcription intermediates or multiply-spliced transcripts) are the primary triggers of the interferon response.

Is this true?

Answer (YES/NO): NO